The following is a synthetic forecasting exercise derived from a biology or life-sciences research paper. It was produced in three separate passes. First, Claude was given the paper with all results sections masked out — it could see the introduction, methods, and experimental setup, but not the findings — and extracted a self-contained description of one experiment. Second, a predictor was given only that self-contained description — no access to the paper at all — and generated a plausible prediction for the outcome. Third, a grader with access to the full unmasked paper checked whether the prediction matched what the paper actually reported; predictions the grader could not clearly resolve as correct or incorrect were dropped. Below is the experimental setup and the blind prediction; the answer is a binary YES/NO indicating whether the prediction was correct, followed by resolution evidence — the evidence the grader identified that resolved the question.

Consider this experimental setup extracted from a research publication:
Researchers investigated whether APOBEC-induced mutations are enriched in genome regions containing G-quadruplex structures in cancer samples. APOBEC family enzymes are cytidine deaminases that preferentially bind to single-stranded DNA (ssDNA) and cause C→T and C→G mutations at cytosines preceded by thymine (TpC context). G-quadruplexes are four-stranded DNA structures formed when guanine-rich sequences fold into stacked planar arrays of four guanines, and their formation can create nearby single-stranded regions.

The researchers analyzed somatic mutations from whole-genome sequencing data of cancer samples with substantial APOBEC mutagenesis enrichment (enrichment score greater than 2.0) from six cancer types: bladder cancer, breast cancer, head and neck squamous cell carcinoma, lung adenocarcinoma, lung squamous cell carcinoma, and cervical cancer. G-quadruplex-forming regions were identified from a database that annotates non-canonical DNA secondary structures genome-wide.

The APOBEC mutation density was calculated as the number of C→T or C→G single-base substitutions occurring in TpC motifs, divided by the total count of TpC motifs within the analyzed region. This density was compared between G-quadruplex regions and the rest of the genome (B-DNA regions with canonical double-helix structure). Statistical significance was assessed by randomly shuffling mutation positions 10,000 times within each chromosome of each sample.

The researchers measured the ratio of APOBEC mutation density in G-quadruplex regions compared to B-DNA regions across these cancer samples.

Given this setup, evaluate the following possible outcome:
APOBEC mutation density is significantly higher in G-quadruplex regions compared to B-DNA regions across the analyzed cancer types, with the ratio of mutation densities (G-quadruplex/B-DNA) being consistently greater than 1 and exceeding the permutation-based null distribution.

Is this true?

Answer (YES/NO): NO